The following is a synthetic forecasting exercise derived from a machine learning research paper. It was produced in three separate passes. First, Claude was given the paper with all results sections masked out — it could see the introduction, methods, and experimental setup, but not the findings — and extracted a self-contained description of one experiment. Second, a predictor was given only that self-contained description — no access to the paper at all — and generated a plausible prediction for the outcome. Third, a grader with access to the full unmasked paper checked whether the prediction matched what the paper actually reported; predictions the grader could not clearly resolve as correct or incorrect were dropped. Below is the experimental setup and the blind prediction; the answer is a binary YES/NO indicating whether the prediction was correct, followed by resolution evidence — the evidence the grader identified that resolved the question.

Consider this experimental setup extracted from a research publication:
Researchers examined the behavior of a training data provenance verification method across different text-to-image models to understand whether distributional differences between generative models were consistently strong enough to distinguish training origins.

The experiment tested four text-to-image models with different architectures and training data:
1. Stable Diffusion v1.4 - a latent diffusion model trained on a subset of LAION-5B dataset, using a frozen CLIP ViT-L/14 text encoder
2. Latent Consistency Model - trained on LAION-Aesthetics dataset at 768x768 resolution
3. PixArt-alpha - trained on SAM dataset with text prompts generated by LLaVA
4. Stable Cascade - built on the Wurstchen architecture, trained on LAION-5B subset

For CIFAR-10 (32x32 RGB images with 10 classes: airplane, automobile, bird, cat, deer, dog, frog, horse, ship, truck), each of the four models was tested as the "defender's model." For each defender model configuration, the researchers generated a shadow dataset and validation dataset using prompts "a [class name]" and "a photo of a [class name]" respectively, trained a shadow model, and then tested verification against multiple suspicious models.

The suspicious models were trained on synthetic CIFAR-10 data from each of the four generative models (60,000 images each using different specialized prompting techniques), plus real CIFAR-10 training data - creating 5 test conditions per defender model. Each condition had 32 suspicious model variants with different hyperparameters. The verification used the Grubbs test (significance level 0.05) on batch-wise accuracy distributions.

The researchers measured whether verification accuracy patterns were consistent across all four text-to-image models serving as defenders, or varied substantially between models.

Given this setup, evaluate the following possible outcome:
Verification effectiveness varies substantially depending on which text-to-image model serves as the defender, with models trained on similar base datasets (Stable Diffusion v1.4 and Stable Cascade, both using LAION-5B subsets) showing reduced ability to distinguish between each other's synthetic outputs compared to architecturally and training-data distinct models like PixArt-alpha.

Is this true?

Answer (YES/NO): NO